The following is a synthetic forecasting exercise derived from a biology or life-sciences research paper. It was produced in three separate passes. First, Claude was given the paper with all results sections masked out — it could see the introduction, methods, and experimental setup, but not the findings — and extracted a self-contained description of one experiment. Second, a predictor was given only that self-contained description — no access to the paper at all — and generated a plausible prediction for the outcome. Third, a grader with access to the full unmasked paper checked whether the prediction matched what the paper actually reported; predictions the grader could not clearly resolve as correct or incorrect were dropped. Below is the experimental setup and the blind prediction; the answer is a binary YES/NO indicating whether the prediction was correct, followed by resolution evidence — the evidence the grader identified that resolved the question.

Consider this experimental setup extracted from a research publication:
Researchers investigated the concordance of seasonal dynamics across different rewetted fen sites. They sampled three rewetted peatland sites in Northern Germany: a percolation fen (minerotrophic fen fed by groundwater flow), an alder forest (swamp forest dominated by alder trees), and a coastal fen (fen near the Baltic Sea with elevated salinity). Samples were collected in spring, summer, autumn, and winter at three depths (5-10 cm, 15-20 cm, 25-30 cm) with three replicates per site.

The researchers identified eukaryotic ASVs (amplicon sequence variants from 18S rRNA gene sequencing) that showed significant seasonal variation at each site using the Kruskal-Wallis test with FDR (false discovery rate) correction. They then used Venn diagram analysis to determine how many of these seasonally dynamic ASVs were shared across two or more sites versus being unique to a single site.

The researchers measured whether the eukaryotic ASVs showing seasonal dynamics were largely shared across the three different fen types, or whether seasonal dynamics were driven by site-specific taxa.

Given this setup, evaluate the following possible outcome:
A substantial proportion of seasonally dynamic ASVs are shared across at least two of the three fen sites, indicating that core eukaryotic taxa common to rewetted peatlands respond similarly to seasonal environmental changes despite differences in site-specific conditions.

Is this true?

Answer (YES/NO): NO